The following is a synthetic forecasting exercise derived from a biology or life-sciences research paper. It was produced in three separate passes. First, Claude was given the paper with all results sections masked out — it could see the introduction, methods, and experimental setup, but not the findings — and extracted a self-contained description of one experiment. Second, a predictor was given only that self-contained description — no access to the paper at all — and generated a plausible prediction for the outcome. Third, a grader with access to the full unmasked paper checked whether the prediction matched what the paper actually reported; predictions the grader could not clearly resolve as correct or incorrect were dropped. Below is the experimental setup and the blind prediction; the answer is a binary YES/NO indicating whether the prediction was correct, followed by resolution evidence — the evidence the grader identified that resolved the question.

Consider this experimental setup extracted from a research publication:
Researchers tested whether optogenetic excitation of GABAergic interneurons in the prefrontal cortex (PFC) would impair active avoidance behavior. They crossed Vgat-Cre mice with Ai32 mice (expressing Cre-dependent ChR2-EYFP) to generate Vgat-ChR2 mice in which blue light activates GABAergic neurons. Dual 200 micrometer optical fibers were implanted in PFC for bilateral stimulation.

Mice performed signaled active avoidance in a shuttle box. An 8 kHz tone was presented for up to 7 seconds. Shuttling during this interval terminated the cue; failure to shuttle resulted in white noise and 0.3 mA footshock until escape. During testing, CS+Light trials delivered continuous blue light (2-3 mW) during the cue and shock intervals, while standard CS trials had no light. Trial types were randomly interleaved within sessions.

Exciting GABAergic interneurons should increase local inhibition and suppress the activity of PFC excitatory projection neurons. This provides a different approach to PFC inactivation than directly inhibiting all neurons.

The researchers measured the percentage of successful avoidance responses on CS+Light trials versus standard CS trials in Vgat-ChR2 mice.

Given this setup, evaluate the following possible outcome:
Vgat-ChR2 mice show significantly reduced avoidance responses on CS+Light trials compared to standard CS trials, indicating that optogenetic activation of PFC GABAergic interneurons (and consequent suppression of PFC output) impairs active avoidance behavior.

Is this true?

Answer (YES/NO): NO